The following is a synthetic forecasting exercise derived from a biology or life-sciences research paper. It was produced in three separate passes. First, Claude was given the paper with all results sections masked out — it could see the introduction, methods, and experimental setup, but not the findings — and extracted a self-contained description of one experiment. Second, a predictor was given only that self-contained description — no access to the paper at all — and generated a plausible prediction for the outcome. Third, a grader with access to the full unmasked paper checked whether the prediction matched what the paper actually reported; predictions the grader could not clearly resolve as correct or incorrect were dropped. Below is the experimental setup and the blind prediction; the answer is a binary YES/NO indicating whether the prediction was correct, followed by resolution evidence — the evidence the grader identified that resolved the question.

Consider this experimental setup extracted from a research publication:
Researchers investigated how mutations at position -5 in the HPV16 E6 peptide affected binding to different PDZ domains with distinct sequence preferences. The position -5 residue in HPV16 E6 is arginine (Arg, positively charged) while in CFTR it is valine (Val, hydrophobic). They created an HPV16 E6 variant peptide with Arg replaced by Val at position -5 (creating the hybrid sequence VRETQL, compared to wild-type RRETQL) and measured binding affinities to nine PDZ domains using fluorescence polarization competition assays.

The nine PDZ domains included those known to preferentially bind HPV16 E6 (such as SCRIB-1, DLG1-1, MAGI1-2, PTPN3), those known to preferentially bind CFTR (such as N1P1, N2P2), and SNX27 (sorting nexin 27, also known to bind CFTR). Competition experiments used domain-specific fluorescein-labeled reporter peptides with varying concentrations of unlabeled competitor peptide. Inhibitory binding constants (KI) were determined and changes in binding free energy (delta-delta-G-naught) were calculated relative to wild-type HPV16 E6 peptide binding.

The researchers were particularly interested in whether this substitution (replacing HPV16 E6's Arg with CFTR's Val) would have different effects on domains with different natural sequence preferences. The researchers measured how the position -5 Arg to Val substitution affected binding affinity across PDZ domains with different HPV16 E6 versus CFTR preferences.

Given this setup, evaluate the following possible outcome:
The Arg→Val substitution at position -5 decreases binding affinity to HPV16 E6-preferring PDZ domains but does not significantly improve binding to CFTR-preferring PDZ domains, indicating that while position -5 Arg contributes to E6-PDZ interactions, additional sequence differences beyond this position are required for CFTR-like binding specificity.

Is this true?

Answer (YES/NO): NO